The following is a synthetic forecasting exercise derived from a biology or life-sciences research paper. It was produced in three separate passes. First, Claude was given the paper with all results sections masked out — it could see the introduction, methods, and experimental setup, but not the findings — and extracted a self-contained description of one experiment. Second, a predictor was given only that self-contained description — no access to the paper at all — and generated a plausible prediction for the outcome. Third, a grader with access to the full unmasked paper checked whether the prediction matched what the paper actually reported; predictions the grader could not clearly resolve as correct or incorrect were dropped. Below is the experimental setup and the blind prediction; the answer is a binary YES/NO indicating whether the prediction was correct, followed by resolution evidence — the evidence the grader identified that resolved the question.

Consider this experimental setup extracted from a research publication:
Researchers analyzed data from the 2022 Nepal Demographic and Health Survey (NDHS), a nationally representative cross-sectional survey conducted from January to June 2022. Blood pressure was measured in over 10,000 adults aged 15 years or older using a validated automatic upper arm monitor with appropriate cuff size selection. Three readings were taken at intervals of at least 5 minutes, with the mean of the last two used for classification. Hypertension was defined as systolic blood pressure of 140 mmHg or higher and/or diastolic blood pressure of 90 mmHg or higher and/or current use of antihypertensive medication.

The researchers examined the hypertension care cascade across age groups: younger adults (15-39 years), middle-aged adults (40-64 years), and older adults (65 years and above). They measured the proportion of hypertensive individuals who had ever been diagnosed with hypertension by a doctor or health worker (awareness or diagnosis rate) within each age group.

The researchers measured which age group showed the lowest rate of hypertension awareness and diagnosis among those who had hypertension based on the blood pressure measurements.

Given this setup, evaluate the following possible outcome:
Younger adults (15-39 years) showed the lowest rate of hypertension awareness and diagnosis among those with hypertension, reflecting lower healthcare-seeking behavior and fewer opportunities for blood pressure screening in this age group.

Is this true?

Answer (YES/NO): YES